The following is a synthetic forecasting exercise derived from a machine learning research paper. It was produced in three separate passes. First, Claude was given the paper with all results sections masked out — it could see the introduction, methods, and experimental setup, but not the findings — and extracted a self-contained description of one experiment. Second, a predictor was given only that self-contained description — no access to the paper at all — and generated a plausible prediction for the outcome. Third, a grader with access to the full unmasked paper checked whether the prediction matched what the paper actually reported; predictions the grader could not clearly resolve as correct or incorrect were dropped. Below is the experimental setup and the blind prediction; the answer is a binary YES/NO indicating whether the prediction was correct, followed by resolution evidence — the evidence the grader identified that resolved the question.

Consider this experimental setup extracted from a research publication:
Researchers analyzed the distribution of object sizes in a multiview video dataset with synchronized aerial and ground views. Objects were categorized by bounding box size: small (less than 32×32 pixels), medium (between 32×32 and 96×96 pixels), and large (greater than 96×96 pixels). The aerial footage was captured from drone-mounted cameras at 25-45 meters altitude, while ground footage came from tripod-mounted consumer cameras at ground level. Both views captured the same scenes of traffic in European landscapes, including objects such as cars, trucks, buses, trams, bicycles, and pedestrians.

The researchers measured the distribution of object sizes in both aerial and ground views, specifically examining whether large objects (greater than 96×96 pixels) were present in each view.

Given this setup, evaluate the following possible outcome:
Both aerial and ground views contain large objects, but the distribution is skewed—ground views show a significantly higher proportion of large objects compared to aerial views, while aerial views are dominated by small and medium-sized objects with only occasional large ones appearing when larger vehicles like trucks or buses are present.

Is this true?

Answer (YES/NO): NO